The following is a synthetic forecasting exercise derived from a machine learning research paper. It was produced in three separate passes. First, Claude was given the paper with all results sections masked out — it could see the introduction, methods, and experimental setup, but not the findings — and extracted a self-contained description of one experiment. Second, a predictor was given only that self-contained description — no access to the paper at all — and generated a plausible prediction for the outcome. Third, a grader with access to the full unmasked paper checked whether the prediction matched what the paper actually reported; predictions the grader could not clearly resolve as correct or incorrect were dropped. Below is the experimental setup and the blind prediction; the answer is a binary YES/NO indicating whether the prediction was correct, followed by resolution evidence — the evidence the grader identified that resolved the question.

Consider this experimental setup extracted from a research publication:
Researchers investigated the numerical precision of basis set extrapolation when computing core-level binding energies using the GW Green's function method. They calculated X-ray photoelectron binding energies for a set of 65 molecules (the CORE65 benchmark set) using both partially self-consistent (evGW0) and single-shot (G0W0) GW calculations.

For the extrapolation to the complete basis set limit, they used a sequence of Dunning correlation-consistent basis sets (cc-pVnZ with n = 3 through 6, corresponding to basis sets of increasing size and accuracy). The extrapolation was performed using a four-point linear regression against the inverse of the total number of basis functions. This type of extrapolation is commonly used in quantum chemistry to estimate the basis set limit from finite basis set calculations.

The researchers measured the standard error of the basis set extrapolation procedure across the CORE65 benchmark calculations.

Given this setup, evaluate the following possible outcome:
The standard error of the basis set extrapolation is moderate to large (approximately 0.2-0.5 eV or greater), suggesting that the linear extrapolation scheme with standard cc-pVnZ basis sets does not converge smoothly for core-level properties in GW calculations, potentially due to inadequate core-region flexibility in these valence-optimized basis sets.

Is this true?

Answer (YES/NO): NO